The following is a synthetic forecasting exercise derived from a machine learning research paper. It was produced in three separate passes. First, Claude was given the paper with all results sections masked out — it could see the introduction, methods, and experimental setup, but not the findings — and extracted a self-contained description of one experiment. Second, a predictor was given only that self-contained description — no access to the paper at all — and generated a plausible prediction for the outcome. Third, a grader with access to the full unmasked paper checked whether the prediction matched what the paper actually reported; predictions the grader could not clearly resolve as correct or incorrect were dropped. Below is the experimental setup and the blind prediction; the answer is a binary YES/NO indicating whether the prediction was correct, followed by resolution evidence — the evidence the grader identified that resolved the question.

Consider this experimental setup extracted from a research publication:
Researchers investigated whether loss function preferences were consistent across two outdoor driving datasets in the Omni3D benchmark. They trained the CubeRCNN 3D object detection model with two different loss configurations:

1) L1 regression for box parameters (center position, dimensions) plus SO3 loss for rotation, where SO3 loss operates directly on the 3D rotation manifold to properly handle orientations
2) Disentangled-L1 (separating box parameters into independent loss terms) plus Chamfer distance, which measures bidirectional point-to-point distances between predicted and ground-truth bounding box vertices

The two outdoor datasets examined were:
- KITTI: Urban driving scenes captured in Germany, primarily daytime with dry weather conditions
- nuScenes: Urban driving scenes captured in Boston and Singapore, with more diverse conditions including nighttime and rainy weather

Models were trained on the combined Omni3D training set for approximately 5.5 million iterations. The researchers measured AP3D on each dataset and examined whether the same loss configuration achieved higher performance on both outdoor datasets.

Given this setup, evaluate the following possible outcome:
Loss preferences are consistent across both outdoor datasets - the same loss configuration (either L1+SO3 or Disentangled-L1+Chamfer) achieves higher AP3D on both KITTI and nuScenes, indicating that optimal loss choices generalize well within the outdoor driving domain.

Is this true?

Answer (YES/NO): NO